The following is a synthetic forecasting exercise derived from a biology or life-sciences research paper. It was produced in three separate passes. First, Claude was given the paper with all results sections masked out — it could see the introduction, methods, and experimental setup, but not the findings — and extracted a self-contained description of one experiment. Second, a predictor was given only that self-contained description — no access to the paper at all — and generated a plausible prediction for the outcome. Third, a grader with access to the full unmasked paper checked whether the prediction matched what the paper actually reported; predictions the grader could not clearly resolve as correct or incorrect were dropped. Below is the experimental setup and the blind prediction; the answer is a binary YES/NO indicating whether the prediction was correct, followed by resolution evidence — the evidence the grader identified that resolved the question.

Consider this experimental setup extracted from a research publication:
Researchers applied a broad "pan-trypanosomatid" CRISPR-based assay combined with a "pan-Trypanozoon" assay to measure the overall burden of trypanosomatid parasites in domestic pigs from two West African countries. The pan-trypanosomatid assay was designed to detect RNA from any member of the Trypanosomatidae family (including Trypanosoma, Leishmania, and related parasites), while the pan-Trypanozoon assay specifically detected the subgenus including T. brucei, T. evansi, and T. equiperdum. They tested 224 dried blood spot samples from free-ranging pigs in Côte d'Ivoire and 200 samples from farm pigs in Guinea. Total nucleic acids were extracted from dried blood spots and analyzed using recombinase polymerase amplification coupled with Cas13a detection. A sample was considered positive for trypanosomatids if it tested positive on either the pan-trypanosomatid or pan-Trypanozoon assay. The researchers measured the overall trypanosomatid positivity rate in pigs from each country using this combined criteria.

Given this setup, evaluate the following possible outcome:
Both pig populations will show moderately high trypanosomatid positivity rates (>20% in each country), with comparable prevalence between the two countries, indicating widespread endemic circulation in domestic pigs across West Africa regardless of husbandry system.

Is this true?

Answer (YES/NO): YES